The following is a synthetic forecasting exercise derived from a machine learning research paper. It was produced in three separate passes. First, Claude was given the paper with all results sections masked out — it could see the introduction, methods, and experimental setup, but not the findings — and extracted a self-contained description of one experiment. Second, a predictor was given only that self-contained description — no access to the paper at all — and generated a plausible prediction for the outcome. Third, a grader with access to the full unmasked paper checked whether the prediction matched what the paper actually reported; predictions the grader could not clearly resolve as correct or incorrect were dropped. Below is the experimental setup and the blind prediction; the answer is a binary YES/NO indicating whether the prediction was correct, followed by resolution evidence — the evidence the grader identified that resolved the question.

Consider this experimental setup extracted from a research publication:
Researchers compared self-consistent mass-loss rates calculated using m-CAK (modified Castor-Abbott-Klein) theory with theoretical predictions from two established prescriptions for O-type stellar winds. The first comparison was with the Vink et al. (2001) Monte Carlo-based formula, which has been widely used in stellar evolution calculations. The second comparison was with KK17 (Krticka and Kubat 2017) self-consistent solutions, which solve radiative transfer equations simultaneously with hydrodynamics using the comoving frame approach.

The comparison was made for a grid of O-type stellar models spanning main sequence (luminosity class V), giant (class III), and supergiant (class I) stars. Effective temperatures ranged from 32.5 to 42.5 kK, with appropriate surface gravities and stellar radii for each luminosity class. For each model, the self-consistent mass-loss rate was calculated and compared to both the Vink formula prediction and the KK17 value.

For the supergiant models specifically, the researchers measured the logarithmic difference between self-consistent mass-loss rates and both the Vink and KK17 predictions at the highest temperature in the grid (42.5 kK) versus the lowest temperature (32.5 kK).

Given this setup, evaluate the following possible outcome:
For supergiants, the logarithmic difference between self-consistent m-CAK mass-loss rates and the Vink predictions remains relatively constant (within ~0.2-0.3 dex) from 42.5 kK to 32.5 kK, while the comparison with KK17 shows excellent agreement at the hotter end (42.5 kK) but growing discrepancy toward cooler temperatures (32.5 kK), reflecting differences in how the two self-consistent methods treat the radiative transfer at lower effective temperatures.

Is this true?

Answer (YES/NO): NO